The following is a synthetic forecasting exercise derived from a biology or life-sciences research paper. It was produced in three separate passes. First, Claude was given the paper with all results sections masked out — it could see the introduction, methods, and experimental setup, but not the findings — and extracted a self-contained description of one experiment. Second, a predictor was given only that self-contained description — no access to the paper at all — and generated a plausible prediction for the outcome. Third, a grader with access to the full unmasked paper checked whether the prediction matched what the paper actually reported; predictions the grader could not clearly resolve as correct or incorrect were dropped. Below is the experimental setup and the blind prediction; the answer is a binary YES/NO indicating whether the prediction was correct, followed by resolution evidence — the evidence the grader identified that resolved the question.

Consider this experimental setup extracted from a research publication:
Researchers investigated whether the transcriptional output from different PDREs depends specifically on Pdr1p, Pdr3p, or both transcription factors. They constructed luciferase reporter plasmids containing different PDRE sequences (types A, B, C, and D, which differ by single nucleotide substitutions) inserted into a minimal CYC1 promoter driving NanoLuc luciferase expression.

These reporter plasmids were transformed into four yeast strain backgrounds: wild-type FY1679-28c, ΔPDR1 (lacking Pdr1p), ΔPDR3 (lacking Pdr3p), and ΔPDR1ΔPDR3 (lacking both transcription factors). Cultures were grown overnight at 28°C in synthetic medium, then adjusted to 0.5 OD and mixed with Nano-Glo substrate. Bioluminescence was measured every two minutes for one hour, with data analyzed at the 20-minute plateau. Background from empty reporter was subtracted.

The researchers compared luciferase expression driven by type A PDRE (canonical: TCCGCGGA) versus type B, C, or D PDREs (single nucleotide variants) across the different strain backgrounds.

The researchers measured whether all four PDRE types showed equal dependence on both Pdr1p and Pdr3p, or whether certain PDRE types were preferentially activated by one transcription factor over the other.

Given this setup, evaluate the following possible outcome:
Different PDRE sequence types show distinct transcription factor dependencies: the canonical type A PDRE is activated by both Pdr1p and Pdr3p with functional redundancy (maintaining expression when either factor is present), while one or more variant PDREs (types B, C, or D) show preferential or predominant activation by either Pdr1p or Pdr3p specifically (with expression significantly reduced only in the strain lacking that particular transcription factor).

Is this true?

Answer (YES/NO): NO